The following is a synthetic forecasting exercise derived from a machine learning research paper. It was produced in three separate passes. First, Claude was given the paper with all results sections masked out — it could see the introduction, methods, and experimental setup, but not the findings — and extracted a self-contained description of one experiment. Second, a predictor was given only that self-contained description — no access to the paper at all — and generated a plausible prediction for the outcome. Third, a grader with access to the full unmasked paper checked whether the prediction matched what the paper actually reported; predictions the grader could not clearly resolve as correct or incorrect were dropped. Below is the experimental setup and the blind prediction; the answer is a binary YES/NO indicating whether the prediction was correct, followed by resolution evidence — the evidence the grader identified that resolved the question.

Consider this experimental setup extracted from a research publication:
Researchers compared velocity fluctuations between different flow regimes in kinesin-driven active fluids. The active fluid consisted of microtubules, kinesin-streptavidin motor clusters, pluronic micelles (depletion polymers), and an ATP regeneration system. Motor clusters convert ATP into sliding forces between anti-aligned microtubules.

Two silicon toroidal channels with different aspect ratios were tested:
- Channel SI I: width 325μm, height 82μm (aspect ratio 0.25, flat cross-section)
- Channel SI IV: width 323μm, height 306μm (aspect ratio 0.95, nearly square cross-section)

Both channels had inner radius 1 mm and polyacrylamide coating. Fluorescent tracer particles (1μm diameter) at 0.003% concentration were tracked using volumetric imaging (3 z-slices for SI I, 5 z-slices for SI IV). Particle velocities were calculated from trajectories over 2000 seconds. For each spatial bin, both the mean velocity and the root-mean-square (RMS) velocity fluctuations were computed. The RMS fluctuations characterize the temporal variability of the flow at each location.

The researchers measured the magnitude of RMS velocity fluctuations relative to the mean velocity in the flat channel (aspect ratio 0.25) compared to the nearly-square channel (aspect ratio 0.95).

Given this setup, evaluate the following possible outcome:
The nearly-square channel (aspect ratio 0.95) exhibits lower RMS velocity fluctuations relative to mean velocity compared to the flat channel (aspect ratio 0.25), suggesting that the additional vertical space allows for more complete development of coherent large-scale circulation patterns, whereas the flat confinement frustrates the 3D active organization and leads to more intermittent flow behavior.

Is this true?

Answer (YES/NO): YES